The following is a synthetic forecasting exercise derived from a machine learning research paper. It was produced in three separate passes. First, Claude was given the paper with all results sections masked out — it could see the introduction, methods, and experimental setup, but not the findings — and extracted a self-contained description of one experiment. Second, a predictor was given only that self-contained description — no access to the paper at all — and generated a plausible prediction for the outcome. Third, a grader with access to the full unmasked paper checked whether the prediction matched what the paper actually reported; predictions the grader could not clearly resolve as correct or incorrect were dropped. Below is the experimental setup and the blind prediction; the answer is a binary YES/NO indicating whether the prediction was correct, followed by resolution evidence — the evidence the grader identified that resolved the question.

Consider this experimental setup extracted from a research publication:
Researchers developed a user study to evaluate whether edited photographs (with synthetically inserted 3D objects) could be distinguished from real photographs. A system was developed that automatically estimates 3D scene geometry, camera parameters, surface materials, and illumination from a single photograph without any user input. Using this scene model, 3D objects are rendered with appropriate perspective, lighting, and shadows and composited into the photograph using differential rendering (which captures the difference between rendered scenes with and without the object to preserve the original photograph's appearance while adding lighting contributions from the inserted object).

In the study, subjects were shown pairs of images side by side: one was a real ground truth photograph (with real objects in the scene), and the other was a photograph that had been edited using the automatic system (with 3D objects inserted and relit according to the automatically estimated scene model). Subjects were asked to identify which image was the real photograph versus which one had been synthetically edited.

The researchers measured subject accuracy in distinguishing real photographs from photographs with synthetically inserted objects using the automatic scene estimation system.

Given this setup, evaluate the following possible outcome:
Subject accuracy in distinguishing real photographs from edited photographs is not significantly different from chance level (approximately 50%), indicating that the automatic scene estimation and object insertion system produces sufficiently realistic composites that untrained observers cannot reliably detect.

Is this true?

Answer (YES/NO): NO